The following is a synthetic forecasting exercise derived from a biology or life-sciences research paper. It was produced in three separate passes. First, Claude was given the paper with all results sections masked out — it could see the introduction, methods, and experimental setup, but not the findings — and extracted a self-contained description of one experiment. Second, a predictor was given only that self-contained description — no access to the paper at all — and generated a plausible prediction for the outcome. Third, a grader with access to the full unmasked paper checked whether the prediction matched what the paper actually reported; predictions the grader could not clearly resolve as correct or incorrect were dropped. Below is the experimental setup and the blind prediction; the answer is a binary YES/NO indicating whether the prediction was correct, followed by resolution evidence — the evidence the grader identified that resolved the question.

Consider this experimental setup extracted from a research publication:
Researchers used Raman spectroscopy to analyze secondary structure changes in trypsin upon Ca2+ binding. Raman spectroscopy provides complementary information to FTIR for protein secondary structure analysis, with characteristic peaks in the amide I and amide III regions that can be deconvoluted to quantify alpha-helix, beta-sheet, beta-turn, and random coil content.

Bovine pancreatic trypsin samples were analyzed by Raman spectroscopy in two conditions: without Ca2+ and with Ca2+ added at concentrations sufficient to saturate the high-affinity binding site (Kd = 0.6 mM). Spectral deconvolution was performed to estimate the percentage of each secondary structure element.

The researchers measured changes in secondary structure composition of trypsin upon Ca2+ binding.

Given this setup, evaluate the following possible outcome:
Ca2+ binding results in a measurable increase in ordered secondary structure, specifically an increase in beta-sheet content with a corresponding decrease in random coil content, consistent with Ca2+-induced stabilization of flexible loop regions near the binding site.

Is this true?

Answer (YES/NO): NO